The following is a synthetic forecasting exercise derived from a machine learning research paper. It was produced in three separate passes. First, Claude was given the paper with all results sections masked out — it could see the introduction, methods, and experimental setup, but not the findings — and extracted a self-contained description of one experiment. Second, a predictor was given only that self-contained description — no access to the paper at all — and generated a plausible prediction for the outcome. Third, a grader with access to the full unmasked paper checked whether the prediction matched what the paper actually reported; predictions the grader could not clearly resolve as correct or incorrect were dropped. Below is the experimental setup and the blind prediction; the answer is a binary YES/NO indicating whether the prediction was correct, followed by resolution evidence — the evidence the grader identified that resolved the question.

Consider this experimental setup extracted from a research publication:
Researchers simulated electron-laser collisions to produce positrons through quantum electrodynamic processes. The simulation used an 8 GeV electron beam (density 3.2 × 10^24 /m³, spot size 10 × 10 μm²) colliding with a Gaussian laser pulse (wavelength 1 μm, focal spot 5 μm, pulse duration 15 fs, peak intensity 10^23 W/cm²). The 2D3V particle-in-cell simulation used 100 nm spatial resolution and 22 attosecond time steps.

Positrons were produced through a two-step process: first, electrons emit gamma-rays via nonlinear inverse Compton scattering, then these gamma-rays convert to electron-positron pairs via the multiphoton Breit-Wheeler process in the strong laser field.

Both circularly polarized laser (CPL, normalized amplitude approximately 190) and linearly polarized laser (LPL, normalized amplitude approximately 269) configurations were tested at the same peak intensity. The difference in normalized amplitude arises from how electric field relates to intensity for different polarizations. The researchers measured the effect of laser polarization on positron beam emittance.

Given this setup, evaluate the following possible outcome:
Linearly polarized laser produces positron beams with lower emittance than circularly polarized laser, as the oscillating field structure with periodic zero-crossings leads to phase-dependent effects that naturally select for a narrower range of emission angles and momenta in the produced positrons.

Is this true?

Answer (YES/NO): NO